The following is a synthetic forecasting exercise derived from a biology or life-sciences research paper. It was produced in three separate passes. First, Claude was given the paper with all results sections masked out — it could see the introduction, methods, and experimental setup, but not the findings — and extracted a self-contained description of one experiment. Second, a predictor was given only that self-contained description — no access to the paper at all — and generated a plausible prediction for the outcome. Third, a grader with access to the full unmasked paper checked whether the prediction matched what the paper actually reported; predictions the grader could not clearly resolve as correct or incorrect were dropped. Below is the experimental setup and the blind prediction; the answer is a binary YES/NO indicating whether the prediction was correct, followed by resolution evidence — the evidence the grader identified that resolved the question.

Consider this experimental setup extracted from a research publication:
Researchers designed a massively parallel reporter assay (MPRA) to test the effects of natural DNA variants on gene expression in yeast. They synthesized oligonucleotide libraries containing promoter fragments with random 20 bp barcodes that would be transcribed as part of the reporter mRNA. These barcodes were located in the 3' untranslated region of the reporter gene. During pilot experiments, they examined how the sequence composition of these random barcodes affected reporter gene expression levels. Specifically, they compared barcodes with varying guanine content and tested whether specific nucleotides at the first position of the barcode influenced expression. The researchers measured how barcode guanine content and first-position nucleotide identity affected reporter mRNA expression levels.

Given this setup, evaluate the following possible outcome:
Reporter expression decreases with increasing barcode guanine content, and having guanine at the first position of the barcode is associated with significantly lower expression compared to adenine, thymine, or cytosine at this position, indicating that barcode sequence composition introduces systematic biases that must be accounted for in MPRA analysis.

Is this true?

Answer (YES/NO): NO